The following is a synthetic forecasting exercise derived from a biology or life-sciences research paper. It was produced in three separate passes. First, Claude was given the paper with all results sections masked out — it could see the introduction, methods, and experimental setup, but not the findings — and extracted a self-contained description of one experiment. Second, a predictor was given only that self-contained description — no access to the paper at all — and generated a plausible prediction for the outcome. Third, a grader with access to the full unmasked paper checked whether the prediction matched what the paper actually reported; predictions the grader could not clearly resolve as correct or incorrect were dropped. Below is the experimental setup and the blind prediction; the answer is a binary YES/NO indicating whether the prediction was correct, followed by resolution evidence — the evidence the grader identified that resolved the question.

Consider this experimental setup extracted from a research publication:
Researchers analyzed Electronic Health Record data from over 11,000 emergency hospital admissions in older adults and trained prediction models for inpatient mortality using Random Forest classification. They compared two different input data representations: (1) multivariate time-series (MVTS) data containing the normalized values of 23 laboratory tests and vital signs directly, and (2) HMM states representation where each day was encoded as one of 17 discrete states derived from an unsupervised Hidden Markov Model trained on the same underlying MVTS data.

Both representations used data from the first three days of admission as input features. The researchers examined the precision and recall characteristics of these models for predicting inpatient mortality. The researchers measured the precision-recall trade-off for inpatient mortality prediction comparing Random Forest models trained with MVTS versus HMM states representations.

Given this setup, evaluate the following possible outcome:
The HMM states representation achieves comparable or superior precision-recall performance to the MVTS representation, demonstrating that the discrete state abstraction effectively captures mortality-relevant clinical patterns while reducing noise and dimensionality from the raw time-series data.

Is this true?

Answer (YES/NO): NO